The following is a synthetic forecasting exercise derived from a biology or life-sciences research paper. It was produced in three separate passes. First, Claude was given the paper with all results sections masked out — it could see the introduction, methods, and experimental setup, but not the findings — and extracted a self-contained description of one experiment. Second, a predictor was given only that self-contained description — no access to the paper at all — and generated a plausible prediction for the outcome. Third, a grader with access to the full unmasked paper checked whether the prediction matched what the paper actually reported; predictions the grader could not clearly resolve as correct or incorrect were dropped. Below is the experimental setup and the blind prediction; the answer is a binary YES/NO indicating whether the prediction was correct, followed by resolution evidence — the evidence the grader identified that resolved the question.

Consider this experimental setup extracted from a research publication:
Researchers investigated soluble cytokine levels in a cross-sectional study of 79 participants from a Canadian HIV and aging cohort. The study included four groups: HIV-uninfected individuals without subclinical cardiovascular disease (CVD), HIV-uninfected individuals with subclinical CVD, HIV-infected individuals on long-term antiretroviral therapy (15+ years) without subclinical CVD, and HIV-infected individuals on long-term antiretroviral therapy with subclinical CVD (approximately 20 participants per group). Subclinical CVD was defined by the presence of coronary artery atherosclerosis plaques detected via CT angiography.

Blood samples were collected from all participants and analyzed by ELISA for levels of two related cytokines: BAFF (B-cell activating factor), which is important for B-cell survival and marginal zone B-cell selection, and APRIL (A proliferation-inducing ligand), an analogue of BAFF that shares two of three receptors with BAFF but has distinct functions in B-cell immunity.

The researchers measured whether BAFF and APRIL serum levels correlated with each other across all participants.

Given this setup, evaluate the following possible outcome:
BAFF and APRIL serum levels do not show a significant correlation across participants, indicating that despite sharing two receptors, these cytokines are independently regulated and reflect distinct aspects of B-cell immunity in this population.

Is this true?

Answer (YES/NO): NO